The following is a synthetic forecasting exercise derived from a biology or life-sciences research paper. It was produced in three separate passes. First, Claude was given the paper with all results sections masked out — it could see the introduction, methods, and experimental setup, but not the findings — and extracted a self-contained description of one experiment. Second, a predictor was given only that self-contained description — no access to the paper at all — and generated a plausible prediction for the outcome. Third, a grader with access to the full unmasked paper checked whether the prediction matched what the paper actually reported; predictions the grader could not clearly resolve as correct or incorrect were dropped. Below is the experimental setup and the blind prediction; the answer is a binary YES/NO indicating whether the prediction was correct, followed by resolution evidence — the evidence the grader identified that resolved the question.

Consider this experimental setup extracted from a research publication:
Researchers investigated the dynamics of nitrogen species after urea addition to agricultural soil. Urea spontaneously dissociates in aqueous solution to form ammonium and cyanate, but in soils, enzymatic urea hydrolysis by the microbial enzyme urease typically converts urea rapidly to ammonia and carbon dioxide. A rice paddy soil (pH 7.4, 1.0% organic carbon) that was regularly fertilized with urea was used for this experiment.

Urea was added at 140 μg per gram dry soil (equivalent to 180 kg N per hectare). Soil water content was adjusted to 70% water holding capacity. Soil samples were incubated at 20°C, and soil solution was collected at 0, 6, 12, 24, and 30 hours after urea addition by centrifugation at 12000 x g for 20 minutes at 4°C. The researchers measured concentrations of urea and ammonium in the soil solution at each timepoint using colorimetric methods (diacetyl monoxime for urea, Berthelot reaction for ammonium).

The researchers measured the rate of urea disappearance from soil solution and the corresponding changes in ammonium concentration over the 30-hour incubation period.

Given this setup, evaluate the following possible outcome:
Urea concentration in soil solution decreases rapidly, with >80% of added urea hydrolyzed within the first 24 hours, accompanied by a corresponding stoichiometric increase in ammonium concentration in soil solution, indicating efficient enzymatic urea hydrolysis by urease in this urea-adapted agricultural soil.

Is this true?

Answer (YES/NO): NO